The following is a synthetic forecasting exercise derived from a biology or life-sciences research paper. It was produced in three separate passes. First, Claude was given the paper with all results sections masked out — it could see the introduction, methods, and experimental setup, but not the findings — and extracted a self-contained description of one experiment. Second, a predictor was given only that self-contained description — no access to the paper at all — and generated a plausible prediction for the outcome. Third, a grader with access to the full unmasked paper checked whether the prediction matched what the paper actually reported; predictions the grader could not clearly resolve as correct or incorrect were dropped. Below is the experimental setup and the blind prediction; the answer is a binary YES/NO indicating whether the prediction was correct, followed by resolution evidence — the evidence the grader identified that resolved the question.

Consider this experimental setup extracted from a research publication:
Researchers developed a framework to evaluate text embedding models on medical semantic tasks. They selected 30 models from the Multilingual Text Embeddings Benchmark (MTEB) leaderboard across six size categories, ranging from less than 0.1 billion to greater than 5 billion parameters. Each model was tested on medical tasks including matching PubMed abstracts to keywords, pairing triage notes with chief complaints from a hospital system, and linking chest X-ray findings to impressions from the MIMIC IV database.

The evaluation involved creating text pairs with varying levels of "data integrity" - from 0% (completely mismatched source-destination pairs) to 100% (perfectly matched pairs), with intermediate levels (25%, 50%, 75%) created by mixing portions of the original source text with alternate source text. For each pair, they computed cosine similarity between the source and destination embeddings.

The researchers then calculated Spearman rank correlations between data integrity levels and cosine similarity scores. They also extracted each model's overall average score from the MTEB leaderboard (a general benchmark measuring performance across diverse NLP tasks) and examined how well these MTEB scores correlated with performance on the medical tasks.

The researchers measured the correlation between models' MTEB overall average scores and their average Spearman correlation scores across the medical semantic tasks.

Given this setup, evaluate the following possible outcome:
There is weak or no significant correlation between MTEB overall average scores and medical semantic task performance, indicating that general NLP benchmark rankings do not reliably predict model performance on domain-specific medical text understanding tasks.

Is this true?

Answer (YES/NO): NO